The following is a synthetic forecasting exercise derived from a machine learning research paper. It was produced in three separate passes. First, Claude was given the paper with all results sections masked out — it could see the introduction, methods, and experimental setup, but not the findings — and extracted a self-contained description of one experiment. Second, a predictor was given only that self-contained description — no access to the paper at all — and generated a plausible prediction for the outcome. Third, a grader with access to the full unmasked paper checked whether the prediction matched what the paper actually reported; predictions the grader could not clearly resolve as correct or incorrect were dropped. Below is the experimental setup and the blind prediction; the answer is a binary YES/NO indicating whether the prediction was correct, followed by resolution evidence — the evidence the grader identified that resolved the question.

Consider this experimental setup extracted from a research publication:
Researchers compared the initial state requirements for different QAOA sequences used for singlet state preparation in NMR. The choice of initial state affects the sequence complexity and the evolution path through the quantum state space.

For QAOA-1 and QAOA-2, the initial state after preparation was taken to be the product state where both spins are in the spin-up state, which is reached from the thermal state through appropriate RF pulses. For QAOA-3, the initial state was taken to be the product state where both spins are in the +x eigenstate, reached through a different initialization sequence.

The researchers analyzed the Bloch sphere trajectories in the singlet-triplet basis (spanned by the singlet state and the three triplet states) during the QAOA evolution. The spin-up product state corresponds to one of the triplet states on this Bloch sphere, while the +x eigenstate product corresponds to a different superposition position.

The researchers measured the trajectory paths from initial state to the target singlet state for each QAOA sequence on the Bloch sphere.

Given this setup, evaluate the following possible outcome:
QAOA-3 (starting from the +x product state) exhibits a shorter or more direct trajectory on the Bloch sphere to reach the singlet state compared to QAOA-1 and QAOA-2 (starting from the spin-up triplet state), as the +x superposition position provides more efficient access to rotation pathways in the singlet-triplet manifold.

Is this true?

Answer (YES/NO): YES